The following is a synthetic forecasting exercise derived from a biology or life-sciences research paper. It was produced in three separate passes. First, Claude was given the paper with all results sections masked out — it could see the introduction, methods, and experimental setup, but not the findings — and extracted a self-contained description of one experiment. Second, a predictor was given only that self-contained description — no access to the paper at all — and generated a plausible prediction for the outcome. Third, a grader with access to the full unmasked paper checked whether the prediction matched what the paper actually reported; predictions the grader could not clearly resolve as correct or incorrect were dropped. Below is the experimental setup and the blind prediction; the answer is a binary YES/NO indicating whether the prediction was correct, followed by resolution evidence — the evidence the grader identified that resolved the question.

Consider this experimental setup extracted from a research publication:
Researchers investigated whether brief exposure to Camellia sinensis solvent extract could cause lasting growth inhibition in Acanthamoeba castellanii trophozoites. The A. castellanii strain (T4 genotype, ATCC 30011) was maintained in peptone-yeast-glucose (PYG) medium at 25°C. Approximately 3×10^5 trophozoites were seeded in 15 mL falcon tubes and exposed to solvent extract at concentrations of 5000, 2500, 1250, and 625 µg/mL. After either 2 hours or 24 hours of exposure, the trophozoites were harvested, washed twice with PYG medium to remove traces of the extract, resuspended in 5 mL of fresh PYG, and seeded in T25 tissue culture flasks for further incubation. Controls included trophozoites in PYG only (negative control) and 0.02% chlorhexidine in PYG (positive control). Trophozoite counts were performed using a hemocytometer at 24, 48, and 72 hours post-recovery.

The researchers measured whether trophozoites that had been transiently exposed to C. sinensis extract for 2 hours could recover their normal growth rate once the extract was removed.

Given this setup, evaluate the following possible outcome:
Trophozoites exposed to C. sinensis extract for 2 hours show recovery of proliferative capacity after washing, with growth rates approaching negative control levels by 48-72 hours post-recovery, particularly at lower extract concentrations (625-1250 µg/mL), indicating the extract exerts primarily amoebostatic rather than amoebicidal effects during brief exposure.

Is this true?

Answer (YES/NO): NO